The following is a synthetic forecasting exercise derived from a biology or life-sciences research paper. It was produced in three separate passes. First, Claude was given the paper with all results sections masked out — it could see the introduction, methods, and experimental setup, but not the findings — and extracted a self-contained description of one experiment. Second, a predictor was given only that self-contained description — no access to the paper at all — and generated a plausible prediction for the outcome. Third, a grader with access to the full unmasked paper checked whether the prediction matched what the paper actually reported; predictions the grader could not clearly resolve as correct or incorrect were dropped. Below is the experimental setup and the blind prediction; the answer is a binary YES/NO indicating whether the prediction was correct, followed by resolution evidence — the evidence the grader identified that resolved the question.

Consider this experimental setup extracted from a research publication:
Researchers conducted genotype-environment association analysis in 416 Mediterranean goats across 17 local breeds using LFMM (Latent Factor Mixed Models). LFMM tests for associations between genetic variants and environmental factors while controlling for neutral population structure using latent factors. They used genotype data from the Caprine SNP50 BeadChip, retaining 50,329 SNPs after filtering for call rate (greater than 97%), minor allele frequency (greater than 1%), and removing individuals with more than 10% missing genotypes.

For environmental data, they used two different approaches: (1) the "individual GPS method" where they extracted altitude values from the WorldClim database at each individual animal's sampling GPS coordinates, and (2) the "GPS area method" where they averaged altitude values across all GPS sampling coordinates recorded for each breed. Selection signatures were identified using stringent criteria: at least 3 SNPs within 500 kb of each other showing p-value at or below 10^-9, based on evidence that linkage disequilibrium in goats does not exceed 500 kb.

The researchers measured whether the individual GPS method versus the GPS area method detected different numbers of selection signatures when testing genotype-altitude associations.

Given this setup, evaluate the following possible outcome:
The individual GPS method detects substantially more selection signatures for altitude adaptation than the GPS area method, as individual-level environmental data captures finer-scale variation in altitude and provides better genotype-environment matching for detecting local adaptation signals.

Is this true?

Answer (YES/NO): NO